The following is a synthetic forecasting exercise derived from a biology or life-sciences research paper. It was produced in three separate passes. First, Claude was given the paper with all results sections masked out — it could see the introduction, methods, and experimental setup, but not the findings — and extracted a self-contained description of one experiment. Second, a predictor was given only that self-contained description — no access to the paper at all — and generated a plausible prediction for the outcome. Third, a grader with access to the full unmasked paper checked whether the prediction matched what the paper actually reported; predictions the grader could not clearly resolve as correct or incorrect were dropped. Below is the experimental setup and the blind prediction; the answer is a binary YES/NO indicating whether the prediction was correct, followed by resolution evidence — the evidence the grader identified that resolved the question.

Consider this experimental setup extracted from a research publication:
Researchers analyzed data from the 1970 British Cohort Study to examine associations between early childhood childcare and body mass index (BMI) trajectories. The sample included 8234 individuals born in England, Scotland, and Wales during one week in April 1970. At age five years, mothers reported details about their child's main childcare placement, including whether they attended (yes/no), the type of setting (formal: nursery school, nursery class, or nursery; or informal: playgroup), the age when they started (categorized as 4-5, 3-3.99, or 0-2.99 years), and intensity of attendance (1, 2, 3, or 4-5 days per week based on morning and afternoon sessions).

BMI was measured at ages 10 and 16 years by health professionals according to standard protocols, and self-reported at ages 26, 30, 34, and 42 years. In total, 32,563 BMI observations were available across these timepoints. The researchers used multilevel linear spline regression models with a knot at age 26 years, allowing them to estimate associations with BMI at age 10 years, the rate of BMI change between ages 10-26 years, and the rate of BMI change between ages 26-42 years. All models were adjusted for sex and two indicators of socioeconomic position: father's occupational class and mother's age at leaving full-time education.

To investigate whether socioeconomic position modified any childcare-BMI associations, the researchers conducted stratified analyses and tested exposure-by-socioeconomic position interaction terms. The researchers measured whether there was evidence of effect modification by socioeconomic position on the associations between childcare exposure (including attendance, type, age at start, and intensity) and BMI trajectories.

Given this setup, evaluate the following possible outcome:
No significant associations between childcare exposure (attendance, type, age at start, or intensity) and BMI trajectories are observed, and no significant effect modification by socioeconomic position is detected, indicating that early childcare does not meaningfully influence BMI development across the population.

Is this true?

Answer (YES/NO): NO